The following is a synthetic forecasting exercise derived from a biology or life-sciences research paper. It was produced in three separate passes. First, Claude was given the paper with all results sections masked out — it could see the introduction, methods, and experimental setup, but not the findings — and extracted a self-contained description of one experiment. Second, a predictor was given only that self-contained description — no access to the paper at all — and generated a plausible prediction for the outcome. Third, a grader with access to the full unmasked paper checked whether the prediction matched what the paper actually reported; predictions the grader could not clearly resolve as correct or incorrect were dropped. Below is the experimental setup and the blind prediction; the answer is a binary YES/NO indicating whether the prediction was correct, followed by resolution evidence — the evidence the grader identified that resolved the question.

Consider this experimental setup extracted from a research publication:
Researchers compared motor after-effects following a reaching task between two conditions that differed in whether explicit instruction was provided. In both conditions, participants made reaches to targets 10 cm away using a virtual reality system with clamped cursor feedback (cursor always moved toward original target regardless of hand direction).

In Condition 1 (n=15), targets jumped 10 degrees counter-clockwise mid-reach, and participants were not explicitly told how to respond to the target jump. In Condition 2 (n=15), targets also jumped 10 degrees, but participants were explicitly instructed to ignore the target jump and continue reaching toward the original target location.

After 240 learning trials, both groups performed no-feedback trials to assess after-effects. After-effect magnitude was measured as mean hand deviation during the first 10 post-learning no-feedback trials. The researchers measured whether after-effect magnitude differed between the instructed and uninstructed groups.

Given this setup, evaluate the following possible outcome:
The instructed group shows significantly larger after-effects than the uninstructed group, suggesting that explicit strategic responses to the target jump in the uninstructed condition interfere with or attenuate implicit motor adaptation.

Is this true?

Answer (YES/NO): NO